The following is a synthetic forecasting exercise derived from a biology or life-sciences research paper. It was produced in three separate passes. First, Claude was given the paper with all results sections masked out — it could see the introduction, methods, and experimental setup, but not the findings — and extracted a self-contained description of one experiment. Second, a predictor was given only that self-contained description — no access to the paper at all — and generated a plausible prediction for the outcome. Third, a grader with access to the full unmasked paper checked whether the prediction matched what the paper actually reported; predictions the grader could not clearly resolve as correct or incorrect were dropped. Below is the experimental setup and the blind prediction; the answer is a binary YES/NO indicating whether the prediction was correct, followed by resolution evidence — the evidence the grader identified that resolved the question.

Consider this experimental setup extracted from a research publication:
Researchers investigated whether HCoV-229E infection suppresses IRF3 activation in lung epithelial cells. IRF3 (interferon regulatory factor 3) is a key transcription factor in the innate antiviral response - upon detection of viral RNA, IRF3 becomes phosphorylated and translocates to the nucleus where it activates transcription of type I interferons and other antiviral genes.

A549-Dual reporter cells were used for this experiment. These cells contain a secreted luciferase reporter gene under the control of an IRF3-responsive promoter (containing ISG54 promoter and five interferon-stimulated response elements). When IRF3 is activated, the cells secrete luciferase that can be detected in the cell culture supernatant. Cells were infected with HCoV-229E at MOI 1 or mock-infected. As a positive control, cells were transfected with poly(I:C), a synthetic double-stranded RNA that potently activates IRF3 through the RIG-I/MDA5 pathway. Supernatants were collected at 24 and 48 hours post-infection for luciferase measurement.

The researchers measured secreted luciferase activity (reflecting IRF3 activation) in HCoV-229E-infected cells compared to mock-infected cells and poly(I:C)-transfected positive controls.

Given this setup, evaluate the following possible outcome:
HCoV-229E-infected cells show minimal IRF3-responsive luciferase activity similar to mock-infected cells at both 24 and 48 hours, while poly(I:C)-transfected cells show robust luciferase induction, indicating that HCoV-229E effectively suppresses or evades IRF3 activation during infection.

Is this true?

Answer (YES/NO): NO